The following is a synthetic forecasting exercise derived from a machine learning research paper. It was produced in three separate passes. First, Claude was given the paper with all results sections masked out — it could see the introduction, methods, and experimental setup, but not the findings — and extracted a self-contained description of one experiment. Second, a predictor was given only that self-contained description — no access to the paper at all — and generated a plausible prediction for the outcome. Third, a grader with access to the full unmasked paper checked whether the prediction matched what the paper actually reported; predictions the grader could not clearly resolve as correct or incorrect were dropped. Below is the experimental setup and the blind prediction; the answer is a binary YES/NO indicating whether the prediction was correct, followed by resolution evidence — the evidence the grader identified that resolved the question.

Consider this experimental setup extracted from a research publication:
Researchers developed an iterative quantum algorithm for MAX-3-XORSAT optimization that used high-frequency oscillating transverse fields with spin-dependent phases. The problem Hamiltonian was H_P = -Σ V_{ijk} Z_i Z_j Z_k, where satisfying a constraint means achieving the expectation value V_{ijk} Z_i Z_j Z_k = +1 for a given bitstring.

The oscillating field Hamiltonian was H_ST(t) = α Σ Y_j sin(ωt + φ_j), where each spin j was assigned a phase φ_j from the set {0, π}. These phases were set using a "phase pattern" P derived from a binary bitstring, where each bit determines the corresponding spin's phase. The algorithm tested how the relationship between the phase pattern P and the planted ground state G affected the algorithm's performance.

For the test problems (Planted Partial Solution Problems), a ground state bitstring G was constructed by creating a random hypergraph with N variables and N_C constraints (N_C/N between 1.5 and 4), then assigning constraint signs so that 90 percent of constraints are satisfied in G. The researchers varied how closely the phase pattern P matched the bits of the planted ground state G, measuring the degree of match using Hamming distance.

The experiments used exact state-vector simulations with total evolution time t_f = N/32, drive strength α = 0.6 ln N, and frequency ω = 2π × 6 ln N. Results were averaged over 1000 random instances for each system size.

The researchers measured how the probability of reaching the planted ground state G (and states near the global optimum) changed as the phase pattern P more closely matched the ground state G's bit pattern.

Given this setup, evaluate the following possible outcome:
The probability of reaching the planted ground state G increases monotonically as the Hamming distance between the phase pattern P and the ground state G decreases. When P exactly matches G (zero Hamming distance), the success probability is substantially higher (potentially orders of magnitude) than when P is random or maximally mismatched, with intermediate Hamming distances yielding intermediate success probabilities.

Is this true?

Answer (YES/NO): YES